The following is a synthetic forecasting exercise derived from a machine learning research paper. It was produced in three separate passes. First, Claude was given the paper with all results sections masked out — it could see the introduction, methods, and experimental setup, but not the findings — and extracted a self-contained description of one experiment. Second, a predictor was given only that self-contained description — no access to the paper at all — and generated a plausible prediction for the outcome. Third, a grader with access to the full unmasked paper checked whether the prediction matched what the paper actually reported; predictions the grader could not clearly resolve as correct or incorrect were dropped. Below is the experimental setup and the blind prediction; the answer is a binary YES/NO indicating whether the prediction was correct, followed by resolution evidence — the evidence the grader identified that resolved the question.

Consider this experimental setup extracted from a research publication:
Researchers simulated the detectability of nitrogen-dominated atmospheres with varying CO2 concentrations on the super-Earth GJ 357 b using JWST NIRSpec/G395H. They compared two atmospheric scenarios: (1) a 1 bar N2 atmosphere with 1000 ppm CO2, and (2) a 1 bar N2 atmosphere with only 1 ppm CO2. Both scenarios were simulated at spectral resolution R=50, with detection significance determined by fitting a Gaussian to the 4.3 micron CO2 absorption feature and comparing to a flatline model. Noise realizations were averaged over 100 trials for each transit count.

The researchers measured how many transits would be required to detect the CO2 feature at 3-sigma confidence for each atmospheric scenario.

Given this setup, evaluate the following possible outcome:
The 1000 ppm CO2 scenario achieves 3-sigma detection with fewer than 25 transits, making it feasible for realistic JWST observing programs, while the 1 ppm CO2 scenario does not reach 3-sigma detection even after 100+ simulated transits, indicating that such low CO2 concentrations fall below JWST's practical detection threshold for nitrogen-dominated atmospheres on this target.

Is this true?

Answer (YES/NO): NO